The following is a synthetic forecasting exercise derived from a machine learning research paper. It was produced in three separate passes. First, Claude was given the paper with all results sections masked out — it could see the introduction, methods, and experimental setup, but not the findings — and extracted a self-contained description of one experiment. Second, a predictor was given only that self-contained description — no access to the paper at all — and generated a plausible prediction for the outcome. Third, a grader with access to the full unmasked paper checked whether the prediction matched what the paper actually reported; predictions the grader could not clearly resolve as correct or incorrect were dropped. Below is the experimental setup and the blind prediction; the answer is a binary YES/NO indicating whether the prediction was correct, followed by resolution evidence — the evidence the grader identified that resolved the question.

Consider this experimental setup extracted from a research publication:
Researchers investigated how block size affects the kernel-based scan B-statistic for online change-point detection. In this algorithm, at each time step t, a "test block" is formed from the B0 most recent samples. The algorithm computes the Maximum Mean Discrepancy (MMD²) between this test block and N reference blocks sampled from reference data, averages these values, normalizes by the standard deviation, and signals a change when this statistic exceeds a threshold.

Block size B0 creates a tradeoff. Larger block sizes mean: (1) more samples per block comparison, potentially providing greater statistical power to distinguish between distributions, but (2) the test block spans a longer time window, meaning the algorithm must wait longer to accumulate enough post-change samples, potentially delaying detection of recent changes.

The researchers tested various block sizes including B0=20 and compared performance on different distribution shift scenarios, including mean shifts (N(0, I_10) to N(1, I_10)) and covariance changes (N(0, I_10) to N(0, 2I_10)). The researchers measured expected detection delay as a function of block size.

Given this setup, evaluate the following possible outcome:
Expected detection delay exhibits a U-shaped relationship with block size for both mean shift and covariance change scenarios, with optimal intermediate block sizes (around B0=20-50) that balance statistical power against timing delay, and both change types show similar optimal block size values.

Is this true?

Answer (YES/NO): NO